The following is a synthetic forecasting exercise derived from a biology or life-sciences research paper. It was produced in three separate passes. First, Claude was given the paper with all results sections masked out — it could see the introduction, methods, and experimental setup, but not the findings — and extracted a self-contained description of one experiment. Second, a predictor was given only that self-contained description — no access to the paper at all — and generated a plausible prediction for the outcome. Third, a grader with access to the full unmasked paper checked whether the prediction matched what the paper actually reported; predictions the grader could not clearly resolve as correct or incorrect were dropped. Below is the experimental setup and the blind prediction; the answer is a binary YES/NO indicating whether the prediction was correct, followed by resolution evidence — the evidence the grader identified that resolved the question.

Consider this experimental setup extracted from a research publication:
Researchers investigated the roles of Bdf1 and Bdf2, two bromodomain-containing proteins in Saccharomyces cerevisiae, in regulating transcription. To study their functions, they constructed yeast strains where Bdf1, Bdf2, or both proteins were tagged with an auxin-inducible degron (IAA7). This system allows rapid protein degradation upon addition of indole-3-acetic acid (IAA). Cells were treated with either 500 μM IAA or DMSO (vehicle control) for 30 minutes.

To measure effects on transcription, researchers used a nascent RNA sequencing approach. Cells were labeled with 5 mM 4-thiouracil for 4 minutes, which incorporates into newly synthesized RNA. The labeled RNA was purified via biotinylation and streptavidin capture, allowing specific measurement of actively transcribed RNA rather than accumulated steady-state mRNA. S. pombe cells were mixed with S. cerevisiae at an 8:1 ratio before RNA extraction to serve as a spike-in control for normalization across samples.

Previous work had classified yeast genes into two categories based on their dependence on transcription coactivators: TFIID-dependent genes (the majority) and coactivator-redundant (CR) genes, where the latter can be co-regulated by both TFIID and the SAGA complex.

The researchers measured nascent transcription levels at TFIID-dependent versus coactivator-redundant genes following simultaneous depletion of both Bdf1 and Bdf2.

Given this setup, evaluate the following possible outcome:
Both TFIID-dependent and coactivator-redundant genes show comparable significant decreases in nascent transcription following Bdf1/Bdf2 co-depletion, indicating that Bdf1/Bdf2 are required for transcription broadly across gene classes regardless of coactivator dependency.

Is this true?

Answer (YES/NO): NO